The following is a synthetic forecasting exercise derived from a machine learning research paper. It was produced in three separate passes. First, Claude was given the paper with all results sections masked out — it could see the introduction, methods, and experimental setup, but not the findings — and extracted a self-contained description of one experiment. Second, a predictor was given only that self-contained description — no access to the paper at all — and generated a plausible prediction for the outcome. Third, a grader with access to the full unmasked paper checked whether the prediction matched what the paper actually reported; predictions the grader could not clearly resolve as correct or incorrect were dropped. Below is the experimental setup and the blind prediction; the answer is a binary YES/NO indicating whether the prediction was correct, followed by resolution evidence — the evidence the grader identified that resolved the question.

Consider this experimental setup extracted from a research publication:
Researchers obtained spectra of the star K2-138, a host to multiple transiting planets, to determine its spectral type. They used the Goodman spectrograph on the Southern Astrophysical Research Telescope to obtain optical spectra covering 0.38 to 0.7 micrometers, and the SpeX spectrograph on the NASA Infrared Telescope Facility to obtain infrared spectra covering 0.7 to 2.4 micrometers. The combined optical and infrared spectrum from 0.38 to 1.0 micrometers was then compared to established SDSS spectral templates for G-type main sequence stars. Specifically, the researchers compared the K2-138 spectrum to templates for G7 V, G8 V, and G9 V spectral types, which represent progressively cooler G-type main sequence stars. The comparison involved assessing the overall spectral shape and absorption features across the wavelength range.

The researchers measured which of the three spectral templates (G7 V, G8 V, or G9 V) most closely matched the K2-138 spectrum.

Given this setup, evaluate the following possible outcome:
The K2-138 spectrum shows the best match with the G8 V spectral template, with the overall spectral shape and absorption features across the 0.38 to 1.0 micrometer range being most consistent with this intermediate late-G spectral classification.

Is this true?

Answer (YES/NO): YES